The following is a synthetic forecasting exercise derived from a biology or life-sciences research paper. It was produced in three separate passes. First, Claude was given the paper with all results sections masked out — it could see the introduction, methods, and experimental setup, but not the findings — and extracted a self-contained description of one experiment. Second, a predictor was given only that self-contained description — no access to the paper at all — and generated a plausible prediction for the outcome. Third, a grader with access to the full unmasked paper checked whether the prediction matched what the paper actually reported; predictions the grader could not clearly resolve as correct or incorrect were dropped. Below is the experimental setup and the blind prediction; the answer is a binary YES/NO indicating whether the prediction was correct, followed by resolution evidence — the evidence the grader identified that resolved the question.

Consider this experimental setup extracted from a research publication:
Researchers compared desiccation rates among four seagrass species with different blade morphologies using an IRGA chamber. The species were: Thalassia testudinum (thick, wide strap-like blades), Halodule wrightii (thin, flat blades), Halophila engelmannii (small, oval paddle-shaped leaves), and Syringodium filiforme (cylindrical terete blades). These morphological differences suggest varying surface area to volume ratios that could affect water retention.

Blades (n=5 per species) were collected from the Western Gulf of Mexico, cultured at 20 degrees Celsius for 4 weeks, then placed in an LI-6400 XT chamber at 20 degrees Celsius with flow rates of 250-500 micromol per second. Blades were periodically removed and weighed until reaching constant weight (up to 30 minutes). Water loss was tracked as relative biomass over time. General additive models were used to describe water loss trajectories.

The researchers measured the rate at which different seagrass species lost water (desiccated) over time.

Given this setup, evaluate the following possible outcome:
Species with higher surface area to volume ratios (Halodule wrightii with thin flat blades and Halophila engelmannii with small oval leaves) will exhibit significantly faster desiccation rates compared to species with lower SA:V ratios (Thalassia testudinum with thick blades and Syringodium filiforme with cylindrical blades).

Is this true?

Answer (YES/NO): YES